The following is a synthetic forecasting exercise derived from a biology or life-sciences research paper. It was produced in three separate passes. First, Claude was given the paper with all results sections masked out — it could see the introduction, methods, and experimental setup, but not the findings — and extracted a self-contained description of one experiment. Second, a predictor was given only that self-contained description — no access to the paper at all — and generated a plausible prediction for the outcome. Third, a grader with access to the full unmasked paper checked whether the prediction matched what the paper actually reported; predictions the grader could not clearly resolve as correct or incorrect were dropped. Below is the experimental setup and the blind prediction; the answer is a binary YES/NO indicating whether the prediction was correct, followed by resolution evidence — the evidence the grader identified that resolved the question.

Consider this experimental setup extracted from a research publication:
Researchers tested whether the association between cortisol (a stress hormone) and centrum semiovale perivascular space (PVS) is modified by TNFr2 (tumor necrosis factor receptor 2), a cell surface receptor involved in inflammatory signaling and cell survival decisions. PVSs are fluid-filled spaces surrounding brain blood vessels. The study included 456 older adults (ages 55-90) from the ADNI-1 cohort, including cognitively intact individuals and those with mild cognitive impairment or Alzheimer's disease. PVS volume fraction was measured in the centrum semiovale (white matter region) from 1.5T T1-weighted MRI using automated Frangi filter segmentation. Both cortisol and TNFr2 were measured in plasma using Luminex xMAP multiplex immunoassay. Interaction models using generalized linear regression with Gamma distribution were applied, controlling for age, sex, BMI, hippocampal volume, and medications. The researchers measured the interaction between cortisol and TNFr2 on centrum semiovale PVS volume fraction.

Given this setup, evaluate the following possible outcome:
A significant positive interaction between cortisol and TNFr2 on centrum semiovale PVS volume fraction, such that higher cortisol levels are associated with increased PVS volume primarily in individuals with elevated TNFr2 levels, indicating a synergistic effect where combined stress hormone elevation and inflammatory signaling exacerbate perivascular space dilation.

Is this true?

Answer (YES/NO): NO